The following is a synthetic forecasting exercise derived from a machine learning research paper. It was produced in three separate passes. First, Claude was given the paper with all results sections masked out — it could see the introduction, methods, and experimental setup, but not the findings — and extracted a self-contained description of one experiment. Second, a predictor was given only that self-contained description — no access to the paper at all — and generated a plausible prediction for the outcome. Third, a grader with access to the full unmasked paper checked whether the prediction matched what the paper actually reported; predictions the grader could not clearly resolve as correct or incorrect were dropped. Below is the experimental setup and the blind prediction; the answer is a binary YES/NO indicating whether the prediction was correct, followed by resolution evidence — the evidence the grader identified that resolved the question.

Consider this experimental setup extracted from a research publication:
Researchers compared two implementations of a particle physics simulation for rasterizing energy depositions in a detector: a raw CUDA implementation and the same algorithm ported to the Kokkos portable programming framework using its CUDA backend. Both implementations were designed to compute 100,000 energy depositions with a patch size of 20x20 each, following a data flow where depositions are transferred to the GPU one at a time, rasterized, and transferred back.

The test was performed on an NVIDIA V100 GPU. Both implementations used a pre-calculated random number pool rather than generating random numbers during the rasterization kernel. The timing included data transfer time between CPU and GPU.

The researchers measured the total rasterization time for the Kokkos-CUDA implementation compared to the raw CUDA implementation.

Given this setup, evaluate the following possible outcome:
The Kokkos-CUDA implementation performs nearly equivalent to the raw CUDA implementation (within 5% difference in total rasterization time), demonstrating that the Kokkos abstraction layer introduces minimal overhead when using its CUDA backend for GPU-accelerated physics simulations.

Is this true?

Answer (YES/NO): NO